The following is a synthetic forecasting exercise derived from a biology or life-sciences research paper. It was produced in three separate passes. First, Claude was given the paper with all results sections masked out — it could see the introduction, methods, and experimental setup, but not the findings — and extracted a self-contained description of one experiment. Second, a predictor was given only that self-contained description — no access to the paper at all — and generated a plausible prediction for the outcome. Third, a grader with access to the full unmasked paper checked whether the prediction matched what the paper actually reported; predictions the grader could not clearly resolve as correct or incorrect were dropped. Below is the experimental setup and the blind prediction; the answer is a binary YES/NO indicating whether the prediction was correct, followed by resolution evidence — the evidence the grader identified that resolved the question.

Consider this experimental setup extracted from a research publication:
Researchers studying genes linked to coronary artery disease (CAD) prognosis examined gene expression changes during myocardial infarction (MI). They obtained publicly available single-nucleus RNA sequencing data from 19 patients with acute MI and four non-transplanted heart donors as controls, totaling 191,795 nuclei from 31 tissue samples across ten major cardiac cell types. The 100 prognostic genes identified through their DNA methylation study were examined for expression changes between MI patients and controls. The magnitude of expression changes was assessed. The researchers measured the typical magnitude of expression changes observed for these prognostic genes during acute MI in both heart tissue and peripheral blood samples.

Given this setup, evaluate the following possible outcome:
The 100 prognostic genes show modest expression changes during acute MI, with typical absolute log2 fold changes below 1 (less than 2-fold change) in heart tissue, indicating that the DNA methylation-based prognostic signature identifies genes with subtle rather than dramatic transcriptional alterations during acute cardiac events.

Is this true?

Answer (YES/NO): YES